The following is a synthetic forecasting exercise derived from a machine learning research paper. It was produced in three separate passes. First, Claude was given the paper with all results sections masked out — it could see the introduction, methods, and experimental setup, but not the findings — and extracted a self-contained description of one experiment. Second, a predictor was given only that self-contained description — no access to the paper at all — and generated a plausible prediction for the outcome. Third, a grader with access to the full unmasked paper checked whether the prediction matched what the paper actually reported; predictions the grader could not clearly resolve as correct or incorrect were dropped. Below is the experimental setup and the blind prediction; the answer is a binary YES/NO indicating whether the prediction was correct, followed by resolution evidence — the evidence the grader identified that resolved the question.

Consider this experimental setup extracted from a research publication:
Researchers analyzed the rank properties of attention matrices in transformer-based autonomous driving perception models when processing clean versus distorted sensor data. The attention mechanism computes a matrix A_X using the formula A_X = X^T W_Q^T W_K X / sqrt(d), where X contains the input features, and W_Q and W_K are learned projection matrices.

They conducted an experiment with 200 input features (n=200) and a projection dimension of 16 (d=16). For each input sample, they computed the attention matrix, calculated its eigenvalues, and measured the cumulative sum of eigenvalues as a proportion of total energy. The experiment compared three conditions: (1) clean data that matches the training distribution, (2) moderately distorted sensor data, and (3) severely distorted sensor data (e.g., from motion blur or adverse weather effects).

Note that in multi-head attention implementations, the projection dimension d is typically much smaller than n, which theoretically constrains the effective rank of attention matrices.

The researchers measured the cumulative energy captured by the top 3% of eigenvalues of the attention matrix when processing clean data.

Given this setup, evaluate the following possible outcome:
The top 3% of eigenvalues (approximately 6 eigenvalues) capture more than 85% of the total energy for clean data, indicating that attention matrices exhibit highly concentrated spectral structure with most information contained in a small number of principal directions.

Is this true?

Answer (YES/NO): YES